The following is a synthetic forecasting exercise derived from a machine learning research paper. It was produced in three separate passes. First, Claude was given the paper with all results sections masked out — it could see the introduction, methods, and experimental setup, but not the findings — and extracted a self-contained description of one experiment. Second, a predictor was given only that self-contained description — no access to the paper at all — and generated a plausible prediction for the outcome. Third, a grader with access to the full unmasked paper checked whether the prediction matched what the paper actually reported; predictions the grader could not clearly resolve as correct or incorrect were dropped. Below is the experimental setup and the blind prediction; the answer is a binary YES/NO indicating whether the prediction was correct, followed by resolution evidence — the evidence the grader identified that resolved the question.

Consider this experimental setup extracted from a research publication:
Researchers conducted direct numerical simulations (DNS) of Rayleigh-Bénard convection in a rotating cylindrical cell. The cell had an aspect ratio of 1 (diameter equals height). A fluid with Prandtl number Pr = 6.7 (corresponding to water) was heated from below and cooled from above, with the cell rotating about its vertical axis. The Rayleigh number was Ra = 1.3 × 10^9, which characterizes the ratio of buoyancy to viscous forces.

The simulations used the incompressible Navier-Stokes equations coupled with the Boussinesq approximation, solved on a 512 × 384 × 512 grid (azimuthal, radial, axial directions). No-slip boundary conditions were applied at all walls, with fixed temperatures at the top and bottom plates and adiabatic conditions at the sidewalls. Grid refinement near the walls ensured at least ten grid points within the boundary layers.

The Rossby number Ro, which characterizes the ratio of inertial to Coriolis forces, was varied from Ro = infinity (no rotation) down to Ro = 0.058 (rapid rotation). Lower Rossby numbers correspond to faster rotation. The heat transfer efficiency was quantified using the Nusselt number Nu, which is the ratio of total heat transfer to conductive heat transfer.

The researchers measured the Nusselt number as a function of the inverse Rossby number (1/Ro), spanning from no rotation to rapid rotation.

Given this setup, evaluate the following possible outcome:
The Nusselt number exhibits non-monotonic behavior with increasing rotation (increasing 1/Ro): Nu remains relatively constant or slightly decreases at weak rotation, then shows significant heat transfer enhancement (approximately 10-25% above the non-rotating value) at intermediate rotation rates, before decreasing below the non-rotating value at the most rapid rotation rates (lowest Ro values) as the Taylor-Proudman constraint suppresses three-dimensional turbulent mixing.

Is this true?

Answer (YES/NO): NO